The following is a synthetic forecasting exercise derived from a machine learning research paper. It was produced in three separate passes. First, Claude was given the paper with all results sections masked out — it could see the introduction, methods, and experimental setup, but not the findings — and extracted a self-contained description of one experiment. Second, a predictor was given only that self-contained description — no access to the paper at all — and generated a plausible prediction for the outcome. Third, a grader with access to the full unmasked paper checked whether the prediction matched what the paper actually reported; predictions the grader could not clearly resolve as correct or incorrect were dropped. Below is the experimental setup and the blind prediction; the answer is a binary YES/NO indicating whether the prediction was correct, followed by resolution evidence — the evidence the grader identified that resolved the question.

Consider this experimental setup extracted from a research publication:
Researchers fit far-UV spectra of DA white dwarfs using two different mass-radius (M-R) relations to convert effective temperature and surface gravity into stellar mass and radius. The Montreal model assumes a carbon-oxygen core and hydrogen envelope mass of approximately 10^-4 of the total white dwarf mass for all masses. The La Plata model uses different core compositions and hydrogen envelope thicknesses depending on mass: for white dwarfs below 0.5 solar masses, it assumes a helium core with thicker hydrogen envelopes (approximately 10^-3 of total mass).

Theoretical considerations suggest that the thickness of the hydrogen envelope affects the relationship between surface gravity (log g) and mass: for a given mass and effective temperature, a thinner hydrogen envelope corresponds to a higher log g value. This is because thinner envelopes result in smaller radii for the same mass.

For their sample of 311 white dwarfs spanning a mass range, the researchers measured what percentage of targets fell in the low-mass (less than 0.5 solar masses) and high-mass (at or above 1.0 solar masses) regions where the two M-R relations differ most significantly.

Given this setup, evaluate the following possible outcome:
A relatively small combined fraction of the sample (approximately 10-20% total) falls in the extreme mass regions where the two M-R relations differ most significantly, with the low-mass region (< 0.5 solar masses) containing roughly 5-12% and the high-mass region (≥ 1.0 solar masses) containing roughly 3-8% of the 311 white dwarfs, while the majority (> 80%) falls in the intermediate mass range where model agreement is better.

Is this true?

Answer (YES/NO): NO